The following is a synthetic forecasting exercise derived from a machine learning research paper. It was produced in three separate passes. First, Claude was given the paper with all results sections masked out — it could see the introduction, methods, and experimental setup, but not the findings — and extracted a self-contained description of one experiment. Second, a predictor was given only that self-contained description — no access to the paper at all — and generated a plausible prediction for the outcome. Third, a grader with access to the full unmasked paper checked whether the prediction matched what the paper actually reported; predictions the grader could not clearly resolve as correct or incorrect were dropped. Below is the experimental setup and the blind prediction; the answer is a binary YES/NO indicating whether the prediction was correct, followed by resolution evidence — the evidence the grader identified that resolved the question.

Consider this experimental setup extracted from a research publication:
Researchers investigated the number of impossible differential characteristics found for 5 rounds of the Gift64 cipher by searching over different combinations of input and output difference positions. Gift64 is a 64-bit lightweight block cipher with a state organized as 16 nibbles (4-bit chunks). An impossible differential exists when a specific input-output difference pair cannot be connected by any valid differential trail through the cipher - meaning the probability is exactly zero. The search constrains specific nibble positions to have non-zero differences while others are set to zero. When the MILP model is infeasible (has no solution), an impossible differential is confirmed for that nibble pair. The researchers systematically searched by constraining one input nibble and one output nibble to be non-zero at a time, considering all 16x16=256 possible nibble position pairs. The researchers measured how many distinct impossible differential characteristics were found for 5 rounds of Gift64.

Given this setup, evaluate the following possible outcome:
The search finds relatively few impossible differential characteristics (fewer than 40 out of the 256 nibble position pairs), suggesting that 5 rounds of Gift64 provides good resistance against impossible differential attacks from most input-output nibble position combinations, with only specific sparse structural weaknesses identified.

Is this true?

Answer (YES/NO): NO